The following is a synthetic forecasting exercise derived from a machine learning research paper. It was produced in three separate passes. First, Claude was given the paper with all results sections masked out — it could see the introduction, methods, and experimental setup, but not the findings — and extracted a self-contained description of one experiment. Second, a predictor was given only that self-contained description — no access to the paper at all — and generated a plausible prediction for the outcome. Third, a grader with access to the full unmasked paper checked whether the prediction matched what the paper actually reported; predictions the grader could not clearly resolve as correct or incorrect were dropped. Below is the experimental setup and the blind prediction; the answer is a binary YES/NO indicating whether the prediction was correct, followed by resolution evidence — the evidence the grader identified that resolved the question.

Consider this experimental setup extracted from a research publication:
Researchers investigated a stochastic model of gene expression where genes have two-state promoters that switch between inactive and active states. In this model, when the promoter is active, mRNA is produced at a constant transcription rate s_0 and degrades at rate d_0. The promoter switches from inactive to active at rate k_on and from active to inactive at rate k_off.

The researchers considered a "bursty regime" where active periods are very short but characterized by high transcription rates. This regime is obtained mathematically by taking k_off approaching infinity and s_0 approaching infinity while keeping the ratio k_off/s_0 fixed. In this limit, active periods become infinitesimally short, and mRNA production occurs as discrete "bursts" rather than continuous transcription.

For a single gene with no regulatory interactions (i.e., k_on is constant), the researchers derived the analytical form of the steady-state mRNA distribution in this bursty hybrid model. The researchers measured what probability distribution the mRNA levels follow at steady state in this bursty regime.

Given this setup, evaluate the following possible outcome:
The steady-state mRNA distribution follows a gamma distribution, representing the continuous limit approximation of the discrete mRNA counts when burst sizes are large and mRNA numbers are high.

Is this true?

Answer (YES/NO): YES